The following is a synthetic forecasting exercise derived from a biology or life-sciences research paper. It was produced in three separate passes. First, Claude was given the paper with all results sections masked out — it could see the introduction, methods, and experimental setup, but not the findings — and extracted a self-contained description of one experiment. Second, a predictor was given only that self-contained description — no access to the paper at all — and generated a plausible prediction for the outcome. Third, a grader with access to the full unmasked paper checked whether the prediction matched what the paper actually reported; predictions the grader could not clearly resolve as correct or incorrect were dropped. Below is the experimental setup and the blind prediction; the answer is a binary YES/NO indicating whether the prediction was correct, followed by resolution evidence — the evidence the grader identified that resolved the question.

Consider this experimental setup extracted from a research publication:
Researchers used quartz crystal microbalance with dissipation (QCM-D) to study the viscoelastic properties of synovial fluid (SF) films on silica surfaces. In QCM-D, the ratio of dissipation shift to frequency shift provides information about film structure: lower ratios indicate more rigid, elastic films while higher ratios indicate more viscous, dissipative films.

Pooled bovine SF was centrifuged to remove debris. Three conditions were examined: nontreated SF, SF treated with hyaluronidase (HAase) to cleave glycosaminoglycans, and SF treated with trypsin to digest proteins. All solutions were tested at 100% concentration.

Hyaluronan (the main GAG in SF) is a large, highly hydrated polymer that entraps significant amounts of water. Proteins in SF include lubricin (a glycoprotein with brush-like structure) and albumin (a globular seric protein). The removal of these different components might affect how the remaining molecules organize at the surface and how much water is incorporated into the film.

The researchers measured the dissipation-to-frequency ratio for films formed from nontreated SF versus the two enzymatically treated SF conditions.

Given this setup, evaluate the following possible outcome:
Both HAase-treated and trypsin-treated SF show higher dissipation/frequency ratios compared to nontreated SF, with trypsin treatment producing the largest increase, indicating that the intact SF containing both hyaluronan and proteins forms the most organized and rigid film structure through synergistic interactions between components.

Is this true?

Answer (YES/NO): YES